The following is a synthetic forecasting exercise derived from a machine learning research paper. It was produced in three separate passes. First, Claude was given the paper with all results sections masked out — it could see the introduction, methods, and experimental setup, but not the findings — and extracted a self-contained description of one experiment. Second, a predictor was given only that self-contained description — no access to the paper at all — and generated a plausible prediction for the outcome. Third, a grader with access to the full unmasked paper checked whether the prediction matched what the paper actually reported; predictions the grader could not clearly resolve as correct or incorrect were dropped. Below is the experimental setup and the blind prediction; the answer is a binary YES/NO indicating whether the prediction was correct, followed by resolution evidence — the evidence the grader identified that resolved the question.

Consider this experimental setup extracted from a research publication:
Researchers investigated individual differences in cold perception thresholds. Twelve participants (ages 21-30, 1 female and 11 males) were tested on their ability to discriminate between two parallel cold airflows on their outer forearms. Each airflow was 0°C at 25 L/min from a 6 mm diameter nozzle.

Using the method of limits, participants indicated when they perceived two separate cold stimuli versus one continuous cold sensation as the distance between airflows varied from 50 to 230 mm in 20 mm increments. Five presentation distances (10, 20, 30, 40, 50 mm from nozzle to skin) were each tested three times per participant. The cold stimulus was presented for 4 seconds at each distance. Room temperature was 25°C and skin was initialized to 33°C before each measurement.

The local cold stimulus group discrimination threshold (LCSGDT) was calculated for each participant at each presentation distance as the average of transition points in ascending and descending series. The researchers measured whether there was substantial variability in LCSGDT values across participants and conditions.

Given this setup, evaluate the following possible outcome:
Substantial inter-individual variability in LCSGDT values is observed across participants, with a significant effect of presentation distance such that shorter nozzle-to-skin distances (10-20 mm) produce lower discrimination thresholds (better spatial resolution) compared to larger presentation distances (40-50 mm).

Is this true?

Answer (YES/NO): NO